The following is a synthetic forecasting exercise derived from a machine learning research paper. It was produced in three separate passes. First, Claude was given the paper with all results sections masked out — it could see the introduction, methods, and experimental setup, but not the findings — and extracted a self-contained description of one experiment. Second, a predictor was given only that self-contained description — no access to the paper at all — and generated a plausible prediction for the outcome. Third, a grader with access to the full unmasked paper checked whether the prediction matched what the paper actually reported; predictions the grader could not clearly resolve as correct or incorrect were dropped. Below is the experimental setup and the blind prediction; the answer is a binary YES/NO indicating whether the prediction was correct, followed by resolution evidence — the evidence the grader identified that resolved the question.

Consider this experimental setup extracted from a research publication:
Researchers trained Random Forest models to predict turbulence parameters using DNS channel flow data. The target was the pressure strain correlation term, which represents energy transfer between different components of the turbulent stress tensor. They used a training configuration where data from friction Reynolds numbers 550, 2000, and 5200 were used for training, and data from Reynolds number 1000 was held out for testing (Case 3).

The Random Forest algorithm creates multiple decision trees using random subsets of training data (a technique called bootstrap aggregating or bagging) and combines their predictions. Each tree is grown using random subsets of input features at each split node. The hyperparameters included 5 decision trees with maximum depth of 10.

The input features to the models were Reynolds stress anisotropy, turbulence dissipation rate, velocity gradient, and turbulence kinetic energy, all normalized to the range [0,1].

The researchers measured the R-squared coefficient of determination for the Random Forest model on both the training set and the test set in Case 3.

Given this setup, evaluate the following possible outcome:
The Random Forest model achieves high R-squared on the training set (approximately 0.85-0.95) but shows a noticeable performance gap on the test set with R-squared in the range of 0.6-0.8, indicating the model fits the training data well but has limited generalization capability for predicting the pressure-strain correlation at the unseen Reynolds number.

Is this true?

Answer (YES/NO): NO